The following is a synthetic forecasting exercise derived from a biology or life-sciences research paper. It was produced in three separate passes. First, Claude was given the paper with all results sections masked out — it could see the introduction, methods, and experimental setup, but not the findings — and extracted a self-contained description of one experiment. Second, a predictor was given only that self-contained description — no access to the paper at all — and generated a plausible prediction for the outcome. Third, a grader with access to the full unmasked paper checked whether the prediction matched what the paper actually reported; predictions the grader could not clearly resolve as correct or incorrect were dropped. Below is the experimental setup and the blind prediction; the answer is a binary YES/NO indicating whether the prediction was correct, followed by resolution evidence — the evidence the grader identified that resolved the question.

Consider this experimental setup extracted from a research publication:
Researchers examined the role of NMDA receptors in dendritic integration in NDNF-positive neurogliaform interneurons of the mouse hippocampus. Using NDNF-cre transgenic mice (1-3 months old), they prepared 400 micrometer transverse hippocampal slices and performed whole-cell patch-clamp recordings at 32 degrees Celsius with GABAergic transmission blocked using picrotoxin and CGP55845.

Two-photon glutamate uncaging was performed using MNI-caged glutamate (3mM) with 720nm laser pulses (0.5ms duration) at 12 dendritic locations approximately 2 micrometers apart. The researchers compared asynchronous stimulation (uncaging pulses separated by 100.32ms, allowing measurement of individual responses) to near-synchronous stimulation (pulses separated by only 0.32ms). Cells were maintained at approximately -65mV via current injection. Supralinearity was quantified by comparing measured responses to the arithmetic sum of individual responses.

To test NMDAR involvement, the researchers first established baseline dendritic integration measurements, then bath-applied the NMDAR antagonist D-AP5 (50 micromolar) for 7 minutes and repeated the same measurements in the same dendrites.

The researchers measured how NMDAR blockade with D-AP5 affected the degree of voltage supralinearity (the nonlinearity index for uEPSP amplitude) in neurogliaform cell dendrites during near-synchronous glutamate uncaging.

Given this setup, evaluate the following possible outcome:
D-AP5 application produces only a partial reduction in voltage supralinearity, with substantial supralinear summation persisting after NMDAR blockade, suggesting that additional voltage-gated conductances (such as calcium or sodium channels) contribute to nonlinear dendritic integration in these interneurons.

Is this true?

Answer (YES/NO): NO